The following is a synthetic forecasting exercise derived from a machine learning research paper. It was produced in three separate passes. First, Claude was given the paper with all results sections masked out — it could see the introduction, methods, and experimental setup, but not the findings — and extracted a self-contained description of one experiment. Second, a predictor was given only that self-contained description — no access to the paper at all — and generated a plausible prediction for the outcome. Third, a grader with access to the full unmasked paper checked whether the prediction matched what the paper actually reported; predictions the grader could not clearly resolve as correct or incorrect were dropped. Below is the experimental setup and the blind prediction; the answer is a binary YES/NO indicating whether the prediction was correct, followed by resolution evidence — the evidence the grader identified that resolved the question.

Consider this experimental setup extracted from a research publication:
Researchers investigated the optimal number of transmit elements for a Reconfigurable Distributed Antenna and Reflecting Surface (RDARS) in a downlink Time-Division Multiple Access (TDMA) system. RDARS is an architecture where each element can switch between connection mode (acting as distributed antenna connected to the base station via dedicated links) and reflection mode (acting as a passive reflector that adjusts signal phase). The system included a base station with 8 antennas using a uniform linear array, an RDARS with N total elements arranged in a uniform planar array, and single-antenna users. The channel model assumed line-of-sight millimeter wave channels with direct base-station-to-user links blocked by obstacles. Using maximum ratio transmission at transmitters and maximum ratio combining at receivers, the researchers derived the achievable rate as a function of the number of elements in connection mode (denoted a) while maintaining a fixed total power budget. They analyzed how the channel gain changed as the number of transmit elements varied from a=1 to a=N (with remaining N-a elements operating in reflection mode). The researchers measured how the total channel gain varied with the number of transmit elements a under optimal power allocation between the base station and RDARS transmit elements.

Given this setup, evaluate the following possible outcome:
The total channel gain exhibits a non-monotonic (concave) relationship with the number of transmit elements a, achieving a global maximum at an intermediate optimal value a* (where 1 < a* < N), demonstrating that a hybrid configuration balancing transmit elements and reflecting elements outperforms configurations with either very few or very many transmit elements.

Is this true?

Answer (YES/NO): NO